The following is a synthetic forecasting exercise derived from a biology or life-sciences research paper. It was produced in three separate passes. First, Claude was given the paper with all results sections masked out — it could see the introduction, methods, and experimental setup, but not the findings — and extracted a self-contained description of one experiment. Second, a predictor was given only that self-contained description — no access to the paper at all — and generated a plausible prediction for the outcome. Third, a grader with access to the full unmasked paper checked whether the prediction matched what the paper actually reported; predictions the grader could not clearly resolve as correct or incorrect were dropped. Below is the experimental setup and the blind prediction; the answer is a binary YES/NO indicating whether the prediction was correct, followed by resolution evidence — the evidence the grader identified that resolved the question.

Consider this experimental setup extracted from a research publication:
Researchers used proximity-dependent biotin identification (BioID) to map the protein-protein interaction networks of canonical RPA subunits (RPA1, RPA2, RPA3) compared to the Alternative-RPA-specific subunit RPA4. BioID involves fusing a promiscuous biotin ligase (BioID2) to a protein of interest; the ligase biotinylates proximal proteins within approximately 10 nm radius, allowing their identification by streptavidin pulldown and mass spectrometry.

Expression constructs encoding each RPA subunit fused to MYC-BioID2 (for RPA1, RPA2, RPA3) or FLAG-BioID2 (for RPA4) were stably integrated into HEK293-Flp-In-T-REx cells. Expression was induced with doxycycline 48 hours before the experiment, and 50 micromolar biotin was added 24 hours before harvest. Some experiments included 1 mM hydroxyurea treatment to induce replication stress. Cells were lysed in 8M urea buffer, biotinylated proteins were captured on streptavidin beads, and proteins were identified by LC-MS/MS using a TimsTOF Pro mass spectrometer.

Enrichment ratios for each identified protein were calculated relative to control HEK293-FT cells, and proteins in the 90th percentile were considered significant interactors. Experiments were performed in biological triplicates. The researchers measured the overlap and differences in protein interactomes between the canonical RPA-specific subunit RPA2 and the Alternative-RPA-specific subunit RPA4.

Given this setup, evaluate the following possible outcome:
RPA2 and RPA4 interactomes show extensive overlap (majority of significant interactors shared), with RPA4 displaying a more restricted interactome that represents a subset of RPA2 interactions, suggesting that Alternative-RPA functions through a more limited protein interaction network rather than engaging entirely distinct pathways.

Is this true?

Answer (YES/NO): NO